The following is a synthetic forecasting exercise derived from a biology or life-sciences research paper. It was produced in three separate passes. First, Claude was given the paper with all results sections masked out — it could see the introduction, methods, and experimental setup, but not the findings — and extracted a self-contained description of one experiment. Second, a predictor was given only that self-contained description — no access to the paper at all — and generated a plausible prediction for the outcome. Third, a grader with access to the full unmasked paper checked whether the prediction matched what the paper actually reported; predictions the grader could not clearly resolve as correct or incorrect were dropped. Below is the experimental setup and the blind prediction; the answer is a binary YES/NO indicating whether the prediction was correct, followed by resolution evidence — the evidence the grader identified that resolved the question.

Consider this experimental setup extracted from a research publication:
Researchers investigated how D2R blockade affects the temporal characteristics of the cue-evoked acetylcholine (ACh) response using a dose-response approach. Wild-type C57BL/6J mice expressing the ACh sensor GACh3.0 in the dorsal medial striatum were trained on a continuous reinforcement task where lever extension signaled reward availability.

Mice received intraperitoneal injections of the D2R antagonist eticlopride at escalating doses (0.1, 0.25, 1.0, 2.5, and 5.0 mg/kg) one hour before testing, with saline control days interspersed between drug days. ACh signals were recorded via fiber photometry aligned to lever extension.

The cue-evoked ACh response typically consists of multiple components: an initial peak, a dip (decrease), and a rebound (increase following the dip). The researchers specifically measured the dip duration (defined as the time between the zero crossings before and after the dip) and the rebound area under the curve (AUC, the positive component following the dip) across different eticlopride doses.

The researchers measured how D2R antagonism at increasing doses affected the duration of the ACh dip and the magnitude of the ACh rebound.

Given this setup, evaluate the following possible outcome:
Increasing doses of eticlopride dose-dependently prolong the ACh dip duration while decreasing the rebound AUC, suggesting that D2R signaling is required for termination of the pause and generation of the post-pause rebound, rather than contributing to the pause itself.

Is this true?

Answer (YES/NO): NO